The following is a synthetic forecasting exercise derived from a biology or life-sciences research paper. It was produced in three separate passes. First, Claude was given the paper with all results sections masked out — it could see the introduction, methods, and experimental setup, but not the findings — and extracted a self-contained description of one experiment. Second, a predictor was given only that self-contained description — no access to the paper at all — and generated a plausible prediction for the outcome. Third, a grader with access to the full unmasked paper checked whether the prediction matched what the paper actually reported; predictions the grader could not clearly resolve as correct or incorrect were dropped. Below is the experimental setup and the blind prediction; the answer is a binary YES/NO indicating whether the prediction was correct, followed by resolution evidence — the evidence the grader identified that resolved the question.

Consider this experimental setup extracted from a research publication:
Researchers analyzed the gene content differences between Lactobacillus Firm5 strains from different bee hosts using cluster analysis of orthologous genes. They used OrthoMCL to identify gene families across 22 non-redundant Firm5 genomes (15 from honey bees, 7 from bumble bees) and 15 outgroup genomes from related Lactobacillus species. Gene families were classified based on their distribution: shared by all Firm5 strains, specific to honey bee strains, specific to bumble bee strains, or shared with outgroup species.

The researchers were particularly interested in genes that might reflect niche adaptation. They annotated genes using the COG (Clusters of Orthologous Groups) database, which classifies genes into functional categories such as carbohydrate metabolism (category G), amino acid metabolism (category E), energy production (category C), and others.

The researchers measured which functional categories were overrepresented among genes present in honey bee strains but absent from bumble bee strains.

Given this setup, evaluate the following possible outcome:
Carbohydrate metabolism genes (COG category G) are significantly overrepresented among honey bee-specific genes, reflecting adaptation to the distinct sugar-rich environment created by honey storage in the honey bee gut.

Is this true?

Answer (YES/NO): YES